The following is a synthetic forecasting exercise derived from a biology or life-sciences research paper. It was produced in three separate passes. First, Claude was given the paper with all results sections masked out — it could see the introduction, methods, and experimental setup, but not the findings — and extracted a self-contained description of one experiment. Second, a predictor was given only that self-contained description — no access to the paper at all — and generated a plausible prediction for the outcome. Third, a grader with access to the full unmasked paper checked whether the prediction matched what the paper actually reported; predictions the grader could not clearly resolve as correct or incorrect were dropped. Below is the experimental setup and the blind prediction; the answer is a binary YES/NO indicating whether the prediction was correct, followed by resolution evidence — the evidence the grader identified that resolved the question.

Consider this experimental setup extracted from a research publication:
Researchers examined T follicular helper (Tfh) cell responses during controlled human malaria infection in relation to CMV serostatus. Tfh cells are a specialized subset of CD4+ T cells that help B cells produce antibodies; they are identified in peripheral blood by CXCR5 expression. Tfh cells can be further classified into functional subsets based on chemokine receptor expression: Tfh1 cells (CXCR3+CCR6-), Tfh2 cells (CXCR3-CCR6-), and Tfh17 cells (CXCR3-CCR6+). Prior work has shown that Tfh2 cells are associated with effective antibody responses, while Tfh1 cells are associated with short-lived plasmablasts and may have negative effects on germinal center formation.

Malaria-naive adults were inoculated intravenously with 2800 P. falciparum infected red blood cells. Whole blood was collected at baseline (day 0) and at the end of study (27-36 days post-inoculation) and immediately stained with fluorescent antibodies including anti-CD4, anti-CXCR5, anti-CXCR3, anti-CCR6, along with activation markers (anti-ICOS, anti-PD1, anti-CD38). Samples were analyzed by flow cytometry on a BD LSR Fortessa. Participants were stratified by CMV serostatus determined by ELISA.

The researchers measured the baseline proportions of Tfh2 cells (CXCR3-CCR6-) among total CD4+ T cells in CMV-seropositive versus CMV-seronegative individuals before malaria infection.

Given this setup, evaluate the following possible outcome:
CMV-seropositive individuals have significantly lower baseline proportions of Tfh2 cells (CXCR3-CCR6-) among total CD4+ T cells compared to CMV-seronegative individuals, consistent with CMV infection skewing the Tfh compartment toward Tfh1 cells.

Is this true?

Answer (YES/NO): NO